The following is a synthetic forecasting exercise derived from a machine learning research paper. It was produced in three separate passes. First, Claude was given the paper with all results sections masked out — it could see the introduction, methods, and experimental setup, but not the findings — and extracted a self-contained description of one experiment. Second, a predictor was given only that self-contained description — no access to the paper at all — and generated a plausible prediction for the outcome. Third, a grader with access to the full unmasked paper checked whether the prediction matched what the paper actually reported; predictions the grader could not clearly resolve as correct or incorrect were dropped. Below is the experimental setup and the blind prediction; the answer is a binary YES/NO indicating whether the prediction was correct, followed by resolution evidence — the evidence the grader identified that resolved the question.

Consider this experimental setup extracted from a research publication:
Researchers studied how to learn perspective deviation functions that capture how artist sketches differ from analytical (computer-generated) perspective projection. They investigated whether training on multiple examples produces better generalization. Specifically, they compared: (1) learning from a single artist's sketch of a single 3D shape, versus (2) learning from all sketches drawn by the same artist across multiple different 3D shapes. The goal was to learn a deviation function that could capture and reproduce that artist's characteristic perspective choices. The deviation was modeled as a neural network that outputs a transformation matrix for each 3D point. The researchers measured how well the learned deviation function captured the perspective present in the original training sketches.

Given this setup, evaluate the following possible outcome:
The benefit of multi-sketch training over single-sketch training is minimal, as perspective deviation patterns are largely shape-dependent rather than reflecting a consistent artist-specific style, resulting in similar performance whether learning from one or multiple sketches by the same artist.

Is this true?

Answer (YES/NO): NO